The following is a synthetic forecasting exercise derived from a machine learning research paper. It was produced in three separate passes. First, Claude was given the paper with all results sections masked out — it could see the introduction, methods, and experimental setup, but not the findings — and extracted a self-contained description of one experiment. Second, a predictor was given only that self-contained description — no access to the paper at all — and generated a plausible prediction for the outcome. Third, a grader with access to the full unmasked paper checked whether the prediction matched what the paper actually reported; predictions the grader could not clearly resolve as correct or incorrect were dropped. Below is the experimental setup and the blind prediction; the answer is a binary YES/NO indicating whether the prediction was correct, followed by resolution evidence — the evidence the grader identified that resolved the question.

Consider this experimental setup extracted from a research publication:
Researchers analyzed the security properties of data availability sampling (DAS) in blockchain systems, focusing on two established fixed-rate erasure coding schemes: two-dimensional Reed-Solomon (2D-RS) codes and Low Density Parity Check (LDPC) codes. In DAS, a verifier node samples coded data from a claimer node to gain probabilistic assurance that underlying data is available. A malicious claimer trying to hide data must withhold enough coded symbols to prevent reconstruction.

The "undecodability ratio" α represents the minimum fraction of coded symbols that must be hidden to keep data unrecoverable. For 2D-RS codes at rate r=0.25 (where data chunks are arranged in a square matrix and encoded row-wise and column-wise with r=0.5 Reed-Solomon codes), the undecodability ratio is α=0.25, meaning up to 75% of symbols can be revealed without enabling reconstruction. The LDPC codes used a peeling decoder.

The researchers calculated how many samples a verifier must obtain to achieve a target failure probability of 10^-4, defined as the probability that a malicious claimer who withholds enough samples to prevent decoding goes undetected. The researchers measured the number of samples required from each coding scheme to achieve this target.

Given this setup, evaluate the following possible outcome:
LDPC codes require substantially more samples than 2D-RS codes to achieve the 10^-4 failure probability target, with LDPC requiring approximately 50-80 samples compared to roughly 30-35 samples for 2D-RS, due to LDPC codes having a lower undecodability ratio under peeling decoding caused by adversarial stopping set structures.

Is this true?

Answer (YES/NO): YES